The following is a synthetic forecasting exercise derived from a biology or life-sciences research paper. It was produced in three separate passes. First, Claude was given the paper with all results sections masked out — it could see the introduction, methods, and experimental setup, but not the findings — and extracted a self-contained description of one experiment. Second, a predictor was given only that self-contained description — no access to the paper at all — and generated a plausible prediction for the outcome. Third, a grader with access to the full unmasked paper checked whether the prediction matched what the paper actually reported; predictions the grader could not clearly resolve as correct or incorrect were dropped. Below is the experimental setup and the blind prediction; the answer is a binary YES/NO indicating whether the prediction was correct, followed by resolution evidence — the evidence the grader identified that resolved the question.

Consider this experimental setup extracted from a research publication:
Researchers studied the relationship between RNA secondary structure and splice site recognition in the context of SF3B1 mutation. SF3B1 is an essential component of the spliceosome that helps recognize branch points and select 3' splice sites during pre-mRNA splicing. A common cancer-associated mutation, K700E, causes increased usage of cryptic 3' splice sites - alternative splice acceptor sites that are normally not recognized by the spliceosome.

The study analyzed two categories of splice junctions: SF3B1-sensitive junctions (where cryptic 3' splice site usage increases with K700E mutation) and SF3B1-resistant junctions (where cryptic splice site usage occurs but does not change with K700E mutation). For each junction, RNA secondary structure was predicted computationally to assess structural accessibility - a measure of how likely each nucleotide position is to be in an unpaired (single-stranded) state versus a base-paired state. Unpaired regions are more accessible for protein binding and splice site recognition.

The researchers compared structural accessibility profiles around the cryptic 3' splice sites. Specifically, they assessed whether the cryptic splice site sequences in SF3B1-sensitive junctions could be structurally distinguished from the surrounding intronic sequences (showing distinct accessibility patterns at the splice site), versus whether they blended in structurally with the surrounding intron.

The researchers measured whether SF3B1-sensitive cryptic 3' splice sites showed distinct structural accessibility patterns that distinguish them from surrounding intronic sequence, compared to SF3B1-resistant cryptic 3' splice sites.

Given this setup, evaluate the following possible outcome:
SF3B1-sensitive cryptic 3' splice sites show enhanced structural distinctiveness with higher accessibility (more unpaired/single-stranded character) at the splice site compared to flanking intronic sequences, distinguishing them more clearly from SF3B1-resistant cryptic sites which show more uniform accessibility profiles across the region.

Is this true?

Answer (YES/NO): NO